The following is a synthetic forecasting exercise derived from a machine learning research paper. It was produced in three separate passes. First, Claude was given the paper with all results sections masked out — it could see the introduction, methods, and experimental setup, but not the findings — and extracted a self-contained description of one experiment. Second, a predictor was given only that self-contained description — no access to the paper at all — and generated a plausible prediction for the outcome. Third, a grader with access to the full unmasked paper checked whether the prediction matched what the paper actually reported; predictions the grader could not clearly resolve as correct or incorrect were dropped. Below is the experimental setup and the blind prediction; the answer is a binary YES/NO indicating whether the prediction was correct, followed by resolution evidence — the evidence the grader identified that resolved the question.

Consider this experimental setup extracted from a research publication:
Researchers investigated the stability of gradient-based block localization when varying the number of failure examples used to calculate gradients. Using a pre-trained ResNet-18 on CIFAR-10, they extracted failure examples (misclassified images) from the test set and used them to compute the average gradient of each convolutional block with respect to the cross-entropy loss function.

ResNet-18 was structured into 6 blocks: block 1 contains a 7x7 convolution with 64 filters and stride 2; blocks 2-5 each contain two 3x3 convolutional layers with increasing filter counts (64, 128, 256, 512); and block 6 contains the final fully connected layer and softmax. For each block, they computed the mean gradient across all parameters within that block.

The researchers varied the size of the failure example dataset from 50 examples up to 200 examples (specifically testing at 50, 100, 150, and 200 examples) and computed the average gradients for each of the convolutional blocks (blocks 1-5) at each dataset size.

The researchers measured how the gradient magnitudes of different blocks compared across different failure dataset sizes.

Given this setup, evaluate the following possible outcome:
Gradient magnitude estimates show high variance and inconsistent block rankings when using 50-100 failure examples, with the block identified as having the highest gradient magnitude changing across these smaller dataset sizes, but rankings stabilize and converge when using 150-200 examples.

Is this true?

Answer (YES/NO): NO